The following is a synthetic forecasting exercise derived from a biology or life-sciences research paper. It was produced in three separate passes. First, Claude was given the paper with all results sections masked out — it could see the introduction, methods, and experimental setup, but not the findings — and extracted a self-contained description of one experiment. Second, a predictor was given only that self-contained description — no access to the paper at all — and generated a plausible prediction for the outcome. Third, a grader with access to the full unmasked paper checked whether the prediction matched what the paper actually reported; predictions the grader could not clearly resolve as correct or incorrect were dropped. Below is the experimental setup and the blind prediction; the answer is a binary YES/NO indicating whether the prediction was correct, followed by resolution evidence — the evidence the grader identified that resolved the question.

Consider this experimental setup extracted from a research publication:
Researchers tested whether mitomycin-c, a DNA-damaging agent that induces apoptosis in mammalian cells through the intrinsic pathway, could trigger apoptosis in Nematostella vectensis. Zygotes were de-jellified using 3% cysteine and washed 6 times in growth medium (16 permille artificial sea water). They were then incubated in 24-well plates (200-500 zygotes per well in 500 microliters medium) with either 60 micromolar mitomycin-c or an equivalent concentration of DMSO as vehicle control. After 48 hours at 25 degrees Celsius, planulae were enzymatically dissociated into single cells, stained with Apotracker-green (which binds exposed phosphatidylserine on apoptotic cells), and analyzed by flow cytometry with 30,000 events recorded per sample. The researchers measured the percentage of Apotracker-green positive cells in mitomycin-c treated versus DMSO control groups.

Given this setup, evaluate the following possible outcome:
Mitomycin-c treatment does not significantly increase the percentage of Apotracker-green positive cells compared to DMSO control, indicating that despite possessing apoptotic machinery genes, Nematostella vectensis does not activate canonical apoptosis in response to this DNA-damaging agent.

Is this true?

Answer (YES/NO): NO